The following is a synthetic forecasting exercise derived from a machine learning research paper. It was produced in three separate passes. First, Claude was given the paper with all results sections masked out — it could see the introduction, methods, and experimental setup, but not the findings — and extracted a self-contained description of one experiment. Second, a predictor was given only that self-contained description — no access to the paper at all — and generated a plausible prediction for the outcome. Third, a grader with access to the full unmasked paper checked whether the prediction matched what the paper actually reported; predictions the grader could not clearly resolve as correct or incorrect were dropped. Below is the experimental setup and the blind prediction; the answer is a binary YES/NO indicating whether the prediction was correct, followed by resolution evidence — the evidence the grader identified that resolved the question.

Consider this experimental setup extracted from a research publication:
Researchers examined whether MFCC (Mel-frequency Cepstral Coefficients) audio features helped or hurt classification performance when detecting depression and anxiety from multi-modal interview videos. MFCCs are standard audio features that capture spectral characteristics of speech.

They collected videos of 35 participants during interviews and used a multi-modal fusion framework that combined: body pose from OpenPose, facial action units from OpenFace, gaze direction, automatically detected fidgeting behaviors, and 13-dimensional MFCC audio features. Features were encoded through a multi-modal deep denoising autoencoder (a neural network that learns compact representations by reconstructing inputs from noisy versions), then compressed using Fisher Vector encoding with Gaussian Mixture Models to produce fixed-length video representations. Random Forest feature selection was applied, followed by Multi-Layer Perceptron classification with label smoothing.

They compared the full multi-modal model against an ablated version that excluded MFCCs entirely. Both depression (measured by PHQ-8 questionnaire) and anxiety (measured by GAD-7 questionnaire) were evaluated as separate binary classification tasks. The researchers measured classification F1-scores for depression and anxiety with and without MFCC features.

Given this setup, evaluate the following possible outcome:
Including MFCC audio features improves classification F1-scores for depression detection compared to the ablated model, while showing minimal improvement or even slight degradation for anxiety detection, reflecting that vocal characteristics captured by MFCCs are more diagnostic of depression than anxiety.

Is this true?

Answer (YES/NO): NO